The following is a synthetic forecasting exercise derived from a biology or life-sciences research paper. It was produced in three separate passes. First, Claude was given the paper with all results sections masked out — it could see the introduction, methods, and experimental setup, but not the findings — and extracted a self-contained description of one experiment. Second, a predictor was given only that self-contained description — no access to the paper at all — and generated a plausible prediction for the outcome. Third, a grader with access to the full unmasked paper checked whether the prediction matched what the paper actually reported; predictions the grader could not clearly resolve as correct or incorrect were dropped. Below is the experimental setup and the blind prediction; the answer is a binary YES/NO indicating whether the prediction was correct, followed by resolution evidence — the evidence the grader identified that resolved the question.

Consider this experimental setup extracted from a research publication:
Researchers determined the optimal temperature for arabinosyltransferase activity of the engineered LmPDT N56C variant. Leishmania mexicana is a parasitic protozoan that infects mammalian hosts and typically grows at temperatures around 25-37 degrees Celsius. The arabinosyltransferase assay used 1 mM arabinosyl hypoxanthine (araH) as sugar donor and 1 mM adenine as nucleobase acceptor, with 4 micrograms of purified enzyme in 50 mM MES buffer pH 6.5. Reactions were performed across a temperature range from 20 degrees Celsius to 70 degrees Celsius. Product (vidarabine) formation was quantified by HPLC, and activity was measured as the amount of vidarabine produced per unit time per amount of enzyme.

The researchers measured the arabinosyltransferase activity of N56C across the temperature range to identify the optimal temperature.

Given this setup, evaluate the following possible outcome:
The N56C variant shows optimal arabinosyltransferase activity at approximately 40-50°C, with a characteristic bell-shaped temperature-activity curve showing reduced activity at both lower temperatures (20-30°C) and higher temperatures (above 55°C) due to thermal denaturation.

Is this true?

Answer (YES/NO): NO